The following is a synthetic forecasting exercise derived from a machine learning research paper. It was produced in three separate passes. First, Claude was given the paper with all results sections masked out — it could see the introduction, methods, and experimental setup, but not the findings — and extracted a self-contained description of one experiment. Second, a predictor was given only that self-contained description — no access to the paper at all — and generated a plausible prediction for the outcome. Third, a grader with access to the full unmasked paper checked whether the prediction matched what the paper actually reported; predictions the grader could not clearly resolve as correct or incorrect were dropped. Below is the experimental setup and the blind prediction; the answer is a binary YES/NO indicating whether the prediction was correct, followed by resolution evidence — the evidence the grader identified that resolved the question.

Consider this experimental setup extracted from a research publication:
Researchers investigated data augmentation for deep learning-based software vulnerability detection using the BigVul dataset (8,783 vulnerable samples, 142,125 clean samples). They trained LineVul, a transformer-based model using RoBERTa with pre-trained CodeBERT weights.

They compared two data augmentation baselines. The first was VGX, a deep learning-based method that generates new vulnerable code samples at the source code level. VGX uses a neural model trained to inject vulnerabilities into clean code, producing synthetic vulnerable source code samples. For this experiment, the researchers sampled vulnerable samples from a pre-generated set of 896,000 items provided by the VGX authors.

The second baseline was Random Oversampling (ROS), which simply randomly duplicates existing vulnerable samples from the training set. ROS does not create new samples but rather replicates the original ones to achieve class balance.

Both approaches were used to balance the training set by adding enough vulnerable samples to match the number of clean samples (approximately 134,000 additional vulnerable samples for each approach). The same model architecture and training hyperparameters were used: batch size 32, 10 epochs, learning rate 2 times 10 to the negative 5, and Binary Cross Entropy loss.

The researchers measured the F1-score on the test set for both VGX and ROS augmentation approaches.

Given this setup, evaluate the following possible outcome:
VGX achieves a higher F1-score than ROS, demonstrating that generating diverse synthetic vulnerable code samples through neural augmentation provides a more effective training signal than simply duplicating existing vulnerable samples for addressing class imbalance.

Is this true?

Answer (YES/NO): NO